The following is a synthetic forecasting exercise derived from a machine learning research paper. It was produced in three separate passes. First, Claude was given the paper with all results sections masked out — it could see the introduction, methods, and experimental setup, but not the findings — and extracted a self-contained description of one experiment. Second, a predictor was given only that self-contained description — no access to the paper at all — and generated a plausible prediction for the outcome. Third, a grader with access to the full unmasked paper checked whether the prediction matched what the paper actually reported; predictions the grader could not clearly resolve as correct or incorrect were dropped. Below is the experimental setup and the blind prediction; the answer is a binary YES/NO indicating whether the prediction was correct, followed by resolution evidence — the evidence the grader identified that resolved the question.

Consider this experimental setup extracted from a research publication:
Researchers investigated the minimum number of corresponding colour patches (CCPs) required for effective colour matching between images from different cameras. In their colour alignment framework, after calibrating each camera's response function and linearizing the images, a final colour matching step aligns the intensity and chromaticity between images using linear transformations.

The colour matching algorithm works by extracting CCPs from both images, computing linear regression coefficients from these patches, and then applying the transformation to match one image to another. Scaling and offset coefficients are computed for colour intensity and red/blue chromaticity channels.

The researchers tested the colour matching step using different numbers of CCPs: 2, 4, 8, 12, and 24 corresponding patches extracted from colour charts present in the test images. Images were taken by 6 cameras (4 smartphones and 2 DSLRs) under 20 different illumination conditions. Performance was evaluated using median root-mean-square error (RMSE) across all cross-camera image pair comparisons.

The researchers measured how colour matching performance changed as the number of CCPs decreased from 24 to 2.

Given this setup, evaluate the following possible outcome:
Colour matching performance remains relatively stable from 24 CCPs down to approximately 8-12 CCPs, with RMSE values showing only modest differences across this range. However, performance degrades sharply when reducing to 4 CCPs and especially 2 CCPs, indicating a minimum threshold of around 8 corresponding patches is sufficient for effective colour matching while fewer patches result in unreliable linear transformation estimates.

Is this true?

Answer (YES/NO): NO